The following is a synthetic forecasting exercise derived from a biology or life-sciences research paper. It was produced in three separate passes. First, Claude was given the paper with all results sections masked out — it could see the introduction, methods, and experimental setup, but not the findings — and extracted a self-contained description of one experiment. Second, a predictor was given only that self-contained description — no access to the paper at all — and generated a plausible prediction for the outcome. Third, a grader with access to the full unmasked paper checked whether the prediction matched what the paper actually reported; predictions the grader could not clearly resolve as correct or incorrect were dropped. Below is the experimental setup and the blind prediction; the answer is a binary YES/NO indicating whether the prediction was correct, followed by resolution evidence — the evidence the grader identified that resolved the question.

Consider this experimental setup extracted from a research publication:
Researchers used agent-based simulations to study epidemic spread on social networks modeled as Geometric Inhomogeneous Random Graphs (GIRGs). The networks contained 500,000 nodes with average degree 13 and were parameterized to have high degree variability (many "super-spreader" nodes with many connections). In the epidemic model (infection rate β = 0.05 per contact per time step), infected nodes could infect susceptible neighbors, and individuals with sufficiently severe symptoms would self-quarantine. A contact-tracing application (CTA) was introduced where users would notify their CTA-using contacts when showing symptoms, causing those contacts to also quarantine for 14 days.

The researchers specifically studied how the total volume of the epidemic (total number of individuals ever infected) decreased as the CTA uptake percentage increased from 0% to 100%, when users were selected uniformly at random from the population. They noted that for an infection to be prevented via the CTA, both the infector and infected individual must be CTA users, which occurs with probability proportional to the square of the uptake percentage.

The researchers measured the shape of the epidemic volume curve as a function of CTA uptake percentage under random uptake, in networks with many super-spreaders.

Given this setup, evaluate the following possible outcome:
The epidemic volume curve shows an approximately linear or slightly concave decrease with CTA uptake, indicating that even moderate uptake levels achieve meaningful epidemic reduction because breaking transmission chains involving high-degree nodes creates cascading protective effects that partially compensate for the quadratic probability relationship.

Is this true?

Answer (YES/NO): YES